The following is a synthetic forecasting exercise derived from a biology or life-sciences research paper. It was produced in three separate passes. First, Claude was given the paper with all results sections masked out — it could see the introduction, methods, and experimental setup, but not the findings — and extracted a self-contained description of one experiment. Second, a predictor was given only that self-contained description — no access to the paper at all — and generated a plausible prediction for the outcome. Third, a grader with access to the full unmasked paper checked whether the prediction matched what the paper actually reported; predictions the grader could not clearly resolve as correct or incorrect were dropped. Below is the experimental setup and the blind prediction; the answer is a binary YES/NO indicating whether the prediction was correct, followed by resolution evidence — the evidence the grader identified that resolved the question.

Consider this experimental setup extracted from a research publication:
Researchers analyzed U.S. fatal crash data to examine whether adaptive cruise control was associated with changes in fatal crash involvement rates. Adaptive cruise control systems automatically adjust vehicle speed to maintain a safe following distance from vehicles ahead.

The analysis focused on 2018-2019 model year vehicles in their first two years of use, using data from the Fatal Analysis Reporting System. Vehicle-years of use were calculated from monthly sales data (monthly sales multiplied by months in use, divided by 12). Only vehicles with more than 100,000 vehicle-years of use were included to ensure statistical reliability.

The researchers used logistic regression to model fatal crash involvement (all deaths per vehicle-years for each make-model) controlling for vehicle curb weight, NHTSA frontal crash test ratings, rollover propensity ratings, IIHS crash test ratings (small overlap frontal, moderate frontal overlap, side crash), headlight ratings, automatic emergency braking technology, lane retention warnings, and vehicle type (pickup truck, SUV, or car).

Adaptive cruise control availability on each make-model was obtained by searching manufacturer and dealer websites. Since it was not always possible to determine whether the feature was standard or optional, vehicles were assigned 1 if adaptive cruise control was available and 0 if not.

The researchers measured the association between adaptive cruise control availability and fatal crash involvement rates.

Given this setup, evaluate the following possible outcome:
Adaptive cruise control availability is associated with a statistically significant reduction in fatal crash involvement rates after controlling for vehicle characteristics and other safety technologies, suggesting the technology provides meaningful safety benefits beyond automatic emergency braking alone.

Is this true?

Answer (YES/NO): NO